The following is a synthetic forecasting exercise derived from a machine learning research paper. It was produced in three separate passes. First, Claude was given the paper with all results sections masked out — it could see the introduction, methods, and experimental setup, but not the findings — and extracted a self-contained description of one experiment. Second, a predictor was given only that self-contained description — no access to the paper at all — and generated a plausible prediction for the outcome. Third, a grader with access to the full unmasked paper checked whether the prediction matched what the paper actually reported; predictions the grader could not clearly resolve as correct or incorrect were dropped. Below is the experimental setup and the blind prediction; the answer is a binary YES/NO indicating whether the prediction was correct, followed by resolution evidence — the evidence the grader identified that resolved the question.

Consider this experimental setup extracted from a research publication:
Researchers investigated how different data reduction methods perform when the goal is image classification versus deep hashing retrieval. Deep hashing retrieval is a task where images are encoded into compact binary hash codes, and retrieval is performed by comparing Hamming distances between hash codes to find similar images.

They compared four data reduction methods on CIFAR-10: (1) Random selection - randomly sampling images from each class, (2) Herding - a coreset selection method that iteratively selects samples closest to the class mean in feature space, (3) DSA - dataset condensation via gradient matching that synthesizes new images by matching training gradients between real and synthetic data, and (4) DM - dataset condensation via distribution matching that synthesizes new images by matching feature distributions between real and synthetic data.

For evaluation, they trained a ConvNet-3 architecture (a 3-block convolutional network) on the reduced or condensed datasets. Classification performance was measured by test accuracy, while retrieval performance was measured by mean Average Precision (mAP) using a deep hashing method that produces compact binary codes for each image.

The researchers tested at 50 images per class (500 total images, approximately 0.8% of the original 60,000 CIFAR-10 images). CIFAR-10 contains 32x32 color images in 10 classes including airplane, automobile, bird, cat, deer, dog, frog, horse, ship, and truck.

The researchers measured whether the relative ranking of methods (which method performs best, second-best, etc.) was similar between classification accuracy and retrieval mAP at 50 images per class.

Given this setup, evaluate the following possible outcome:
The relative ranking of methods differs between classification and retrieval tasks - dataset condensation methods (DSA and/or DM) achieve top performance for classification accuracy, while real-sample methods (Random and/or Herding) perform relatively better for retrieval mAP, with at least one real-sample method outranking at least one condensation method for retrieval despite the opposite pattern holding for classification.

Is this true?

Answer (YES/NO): NO